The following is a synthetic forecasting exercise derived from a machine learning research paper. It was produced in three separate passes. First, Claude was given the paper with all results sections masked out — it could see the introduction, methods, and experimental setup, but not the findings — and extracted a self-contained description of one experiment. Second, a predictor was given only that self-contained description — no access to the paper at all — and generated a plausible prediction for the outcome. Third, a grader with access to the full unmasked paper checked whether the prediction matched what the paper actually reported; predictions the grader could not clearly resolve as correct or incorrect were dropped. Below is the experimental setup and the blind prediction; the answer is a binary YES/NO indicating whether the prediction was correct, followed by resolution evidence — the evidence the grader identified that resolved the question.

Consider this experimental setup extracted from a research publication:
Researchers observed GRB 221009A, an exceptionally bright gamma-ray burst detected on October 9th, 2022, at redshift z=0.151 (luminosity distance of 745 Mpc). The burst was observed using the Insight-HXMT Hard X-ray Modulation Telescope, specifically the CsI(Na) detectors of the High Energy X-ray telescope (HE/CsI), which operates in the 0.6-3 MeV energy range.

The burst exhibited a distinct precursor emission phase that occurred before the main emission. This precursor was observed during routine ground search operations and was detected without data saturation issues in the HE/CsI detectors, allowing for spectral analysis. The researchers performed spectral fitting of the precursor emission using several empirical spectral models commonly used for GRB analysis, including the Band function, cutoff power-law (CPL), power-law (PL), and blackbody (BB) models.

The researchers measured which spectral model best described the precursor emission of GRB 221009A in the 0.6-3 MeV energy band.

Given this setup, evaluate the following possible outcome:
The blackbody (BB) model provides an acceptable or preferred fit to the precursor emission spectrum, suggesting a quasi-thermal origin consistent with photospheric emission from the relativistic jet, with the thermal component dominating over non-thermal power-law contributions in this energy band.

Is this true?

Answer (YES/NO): NO